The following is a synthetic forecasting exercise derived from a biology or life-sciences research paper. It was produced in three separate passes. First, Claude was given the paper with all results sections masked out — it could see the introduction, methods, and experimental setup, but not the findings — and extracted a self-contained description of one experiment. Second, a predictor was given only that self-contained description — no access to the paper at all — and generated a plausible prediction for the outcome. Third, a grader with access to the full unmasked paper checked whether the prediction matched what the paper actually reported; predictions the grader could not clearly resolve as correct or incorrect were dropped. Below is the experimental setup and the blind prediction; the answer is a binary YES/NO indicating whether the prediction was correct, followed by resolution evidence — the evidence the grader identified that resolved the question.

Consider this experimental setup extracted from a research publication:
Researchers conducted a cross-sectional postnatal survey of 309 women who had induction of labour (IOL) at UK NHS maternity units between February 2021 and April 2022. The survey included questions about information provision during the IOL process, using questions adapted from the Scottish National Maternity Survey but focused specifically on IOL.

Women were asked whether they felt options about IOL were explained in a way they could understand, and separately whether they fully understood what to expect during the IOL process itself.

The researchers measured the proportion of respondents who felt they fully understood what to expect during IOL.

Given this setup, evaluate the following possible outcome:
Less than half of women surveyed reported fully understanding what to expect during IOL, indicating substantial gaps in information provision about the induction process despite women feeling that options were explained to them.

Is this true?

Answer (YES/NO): NO